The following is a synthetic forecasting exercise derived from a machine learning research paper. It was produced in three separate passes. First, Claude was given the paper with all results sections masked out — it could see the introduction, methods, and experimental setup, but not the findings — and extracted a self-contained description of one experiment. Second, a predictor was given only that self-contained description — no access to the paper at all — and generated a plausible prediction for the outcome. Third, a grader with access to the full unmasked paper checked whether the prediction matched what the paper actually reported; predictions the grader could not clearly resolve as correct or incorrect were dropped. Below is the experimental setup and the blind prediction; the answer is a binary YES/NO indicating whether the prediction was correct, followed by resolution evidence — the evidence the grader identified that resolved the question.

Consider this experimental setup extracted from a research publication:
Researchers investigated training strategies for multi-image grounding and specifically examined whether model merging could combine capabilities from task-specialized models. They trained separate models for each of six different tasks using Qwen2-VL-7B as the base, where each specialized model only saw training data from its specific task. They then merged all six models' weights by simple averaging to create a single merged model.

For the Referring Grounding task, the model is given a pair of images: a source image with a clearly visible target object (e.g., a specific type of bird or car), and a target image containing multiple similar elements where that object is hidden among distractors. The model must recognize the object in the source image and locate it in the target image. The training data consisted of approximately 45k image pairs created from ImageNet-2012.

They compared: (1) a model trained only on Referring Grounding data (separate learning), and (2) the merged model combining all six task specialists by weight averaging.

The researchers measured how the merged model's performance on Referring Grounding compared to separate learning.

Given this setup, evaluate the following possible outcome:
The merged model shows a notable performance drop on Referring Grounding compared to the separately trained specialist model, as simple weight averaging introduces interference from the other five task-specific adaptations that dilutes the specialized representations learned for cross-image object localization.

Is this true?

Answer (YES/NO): YES